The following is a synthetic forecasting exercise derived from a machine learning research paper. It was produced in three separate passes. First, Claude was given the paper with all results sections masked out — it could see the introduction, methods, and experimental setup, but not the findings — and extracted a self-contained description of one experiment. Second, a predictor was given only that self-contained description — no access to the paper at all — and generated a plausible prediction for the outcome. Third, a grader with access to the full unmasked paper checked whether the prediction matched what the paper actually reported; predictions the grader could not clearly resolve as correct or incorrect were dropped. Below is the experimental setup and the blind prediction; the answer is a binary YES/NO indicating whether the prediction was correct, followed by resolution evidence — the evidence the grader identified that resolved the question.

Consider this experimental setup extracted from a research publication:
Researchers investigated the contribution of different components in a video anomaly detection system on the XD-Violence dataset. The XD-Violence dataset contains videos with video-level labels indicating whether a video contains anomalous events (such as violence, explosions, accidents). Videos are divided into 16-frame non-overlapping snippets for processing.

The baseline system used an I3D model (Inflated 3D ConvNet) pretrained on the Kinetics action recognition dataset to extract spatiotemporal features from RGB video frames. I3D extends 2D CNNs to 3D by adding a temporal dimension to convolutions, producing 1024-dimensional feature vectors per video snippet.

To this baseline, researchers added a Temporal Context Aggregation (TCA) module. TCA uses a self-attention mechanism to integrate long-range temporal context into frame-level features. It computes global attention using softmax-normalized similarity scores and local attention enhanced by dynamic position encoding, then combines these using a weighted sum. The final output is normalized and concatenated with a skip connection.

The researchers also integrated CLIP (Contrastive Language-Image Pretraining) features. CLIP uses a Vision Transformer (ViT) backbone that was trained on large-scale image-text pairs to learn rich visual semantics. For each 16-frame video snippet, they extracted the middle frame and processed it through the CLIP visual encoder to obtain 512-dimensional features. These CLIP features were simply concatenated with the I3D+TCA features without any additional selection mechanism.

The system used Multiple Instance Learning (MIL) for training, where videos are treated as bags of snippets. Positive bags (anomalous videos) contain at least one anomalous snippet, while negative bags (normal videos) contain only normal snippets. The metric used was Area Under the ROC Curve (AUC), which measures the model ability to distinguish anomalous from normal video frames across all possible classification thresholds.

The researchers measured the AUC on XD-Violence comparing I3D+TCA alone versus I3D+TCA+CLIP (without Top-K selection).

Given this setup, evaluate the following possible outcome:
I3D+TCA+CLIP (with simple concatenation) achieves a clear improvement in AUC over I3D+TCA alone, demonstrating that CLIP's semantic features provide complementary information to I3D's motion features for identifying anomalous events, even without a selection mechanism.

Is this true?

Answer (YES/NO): NO